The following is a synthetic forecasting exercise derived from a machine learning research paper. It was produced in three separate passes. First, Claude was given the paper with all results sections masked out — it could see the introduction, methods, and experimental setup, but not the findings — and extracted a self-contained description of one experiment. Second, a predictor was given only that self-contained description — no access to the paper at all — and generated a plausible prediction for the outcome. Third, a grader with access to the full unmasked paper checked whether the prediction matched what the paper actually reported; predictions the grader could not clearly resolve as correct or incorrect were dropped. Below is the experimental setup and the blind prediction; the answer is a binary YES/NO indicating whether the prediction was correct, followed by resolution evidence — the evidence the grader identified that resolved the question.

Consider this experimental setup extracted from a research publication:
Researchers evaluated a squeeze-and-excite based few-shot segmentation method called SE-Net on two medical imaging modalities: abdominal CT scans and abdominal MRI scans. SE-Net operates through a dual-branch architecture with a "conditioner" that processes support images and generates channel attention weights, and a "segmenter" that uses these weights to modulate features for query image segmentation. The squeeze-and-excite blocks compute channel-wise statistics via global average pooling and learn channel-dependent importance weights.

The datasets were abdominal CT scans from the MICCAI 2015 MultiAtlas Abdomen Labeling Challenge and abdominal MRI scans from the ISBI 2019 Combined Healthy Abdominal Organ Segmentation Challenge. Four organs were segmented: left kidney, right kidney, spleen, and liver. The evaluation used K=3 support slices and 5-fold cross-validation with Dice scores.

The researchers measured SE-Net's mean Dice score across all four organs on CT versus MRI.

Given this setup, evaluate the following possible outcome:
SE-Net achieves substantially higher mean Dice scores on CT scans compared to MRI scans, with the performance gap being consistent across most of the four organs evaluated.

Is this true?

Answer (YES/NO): NO